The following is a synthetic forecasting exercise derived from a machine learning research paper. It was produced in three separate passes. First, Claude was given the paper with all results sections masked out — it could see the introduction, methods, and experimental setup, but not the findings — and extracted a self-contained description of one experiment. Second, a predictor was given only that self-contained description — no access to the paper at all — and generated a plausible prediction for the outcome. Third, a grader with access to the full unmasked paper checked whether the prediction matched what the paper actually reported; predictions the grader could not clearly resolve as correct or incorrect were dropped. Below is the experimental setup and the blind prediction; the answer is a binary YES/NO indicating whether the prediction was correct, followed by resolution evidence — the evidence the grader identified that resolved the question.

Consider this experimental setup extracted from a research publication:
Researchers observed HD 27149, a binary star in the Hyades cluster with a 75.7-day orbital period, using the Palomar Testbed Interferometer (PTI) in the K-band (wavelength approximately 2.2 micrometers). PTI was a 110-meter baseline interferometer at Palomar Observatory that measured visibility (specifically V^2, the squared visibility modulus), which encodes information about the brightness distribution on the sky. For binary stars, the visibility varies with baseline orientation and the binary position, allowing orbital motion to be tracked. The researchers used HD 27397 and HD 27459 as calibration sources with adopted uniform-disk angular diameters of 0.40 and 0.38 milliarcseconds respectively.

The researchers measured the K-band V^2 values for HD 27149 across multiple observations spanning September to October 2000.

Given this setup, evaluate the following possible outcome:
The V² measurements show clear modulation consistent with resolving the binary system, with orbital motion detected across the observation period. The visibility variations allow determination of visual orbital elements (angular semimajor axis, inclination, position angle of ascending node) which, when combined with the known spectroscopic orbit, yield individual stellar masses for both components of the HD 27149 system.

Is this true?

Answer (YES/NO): YES